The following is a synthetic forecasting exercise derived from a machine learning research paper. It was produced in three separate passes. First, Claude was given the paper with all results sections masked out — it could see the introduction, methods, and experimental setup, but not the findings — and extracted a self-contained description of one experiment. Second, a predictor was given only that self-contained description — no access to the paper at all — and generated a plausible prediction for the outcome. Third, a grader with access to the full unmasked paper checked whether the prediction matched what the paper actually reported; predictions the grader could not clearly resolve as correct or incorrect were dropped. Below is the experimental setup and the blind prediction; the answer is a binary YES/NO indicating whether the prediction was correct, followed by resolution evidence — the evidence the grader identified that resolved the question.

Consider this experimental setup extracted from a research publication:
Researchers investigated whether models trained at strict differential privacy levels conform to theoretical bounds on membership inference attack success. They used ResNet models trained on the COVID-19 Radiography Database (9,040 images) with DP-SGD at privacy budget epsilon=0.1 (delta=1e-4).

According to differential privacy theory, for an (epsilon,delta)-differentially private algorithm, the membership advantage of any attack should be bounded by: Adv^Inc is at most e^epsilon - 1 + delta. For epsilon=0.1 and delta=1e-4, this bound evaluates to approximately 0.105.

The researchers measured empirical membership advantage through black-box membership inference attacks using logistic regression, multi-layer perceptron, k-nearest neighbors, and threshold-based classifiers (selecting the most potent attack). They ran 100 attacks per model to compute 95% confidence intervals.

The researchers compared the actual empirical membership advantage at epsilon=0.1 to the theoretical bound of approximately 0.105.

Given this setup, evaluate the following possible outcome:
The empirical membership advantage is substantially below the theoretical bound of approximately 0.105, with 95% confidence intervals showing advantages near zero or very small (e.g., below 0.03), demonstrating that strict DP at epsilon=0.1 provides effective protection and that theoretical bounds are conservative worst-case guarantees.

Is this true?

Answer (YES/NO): NO